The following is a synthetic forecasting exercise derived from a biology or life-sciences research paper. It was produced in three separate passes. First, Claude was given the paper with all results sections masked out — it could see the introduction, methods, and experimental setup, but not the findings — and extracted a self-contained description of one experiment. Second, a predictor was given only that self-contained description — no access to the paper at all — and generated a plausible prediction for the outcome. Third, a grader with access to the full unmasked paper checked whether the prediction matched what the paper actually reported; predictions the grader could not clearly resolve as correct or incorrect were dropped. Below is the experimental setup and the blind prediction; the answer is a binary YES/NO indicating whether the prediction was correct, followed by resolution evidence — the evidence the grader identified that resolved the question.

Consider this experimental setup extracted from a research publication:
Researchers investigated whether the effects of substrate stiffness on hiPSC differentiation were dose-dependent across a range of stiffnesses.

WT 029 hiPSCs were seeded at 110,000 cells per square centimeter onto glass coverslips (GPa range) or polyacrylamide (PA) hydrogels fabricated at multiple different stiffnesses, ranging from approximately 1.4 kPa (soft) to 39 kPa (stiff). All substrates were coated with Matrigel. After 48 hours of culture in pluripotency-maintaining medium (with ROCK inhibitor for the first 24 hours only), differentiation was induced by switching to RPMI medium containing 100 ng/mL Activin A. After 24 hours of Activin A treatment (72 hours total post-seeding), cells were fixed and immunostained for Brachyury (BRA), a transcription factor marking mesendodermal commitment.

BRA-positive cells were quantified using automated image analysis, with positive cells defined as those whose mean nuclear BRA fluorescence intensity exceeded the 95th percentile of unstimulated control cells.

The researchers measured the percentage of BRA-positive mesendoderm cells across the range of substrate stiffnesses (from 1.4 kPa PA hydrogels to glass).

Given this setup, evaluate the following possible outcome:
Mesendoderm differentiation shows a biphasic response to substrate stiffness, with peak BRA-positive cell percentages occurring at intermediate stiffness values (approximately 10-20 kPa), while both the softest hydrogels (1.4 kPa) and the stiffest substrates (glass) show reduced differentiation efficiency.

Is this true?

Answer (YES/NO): NO